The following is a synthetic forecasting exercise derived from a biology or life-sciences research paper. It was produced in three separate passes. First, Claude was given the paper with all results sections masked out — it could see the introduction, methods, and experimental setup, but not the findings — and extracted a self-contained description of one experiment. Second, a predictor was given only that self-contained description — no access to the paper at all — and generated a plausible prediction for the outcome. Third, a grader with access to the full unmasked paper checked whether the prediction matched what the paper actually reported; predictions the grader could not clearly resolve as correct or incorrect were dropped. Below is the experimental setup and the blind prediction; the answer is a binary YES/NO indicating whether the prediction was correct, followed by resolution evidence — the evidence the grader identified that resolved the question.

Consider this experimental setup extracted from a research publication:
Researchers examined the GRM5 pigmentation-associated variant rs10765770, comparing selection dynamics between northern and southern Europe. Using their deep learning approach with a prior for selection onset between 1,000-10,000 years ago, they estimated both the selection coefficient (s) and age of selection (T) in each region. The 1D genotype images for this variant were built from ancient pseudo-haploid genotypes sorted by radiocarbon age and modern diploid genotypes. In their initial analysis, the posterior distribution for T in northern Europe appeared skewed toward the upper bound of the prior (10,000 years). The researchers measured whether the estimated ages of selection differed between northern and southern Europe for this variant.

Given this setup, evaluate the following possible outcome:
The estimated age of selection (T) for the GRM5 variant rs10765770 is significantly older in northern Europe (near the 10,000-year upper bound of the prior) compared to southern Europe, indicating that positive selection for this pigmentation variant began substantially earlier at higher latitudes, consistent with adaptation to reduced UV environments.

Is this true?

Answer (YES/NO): YES